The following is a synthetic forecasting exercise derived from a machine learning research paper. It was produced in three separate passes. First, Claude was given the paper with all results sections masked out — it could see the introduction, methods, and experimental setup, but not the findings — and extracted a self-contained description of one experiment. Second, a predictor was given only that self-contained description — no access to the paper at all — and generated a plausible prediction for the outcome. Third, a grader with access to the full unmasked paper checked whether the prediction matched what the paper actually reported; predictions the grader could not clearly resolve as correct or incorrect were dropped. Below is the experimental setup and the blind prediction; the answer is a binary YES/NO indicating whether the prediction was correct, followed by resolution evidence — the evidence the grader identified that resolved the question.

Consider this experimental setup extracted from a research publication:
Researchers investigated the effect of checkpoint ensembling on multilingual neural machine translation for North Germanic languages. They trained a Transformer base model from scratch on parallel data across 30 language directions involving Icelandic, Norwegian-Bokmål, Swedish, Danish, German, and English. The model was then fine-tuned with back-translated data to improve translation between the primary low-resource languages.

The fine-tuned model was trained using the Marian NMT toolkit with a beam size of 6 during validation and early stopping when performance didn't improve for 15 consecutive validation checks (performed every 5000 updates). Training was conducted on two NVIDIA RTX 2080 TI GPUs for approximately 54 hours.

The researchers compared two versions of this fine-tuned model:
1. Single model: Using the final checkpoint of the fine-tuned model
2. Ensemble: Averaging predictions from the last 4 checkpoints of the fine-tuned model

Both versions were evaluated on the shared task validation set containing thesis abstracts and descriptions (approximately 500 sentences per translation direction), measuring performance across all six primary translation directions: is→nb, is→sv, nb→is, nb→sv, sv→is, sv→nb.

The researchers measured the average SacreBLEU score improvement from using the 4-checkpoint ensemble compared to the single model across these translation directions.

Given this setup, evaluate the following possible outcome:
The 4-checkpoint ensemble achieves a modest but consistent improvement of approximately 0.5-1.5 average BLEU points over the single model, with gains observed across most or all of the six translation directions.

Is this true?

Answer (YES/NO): YES